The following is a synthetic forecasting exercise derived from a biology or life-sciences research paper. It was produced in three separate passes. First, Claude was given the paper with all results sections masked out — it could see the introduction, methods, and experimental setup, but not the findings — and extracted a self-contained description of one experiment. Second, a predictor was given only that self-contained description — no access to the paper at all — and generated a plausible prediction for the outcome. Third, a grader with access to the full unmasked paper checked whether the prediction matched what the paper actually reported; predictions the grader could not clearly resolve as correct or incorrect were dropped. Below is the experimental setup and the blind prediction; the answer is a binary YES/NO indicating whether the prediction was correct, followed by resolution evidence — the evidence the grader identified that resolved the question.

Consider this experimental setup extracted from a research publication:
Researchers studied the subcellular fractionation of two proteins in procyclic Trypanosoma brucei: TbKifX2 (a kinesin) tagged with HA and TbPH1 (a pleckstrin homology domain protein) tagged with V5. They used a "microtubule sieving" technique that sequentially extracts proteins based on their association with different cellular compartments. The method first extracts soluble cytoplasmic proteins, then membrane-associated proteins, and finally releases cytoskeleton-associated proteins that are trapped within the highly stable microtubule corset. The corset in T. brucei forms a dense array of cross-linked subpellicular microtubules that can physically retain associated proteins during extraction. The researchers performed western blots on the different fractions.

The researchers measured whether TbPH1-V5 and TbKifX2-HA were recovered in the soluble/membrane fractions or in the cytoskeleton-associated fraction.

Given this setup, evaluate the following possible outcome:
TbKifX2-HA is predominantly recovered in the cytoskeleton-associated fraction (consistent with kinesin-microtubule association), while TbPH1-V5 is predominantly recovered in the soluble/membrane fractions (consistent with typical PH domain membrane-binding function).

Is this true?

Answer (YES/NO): NO